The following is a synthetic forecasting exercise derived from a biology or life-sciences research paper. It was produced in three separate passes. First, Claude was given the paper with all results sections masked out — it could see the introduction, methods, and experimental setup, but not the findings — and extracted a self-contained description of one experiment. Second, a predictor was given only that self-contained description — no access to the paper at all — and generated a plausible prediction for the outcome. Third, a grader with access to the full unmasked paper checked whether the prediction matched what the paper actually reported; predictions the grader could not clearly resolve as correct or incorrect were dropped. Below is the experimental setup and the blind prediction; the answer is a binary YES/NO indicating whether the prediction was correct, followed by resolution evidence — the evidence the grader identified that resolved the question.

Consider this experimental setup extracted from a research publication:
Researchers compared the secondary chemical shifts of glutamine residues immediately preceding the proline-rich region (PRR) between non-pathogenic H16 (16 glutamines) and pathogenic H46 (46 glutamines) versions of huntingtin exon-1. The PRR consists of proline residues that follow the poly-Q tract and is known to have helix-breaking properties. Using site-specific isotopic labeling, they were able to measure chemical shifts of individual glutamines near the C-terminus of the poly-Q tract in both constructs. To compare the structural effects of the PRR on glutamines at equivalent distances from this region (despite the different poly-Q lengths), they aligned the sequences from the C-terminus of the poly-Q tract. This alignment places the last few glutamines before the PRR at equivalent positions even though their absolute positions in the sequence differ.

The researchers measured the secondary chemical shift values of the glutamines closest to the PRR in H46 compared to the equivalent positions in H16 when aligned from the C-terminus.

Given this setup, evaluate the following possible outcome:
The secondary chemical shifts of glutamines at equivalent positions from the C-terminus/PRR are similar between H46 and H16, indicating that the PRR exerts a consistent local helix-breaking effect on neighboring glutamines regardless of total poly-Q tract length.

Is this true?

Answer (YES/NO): YES